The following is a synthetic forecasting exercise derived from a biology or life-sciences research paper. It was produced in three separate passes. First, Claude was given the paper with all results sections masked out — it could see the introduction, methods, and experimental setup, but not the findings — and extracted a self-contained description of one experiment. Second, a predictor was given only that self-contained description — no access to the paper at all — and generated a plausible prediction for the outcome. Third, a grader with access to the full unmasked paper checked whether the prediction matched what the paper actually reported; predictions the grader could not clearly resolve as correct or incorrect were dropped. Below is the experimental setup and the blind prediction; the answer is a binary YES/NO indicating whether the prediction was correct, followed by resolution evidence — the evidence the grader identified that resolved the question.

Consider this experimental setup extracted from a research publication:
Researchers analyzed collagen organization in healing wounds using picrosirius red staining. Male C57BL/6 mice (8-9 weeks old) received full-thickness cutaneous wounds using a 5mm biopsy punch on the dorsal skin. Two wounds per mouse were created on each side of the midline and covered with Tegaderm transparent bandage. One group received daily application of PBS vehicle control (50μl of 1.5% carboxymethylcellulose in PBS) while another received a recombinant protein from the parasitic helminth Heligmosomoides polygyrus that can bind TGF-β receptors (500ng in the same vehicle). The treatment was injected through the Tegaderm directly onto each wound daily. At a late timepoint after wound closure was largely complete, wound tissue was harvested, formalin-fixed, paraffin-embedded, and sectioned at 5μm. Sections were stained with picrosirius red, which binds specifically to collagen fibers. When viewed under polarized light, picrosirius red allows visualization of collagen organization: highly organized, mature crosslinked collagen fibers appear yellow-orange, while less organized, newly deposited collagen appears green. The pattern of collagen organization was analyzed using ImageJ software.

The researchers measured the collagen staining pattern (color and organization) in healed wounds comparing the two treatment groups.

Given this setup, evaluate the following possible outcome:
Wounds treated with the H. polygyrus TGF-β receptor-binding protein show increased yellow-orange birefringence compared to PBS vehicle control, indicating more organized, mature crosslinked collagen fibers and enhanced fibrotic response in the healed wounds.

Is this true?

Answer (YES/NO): NO